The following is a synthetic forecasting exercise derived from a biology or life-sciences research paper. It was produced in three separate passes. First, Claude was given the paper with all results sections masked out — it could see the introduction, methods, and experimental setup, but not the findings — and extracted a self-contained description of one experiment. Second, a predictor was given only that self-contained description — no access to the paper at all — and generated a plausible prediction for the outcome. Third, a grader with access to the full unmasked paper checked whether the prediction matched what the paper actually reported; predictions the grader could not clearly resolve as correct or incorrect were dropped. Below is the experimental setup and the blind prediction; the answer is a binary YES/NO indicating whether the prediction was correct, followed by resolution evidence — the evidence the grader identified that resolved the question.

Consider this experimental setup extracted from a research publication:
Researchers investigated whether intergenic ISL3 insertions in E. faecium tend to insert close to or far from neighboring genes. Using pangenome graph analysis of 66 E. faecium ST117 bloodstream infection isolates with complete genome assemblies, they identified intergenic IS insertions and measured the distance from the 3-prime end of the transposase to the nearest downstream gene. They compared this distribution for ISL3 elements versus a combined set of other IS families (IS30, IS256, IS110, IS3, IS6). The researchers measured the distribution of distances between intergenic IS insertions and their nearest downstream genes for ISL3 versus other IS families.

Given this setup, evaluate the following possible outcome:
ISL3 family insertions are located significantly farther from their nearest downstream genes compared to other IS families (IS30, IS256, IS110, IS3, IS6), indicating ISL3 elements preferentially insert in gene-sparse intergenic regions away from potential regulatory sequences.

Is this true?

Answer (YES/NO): NO